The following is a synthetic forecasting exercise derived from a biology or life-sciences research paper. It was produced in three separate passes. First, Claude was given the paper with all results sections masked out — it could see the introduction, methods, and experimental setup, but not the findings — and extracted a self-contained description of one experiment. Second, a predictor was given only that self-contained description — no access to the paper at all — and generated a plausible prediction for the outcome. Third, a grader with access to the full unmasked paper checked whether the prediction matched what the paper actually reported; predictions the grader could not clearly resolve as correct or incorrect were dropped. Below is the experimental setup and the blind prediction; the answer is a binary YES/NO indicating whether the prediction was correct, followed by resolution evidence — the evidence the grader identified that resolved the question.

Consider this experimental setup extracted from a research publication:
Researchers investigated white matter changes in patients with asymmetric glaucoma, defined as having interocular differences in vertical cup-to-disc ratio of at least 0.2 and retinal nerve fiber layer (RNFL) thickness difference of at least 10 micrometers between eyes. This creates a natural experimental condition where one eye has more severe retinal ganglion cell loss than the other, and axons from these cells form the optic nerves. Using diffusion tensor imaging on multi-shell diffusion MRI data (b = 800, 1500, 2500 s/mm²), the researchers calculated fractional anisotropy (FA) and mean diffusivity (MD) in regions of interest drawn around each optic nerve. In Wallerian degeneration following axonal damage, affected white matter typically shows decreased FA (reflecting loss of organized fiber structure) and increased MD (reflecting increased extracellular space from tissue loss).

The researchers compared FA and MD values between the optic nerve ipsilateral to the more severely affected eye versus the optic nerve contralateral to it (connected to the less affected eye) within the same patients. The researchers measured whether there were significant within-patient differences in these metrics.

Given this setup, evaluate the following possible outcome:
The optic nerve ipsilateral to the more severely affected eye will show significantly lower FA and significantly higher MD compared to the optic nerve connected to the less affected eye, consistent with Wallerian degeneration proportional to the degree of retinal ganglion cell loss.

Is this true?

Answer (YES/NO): YES